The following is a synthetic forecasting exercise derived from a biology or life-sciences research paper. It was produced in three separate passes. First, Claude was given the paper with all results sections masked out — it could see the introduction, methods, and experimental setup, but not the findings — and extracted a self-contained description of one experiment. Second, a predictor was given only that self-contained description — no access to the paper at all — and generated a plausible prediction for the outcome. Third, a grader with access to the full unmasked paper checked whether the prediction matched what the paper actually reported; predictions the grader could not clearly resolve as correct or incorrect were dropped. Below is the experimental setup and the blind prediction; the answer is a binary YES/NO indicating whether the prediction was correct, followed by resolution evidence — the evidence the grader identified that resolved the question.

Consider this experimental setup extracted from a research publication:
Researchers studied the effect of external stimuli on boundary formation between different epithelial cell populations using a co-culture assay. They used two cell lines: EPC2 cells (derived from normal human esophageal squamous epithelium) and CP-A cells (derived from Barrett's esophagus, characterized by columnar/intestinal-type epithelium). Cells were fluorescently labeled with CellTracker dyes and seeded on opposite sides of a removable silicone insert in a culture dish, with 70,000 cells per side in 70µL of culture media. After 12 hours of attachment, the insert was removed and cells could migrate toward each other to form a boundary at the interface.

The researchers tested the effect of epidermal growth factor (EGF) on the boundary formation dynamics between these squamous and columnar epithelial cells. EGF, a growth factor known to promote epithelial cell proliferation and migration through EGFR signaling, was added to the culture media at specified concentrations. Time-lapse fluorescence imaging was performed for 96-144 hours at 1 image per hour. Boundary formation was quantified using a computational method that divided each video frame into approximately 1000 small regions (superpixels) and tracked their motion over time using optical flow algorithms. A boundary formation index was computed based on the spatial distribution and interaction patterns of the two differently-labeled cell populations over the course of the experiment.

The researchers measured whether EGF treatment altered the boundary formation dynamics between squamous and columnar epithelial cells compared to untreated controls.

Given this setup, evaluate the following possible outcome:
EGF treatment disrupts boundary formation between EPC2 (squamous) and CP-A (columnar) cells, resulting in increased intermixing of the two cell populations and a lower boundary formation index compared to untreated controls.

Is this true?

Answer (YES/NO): YES